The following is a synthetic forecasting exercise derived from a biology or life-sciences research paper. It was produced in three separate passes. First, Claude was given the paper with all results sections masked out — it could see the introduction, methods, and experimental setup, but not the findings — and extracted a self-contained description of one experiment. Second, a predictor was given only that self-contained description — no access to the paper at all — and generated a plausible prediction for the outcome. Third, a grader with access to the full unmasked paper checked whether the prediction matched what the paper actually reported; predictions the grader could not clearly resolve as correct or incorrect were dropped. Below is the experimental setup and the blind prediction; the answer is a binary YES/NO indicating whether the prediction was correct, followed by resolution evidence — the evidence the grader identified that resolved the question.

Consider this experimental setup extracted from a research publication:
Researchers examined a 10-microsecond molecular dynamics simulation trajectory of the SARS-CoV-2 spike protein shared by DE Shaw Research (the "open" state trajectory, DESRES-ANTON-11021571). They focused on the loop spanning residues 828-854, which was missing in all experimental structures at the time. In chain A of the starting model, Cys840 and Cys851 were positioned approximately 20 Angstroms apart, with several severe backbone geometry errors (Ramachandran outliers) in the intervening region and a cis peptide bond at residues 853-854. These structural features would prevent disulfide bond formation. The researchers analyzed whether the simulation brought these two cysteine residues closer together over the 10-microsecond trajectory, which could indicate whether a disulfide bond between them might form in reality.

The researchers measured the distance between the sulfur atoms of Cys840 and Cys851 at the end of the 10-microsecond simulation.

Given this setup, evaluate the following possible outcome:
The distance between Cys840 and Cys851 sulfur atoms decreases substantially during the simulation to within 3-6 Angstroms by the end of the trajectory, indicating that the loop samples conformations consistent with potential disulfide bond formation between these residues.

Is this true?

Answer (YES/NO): NO